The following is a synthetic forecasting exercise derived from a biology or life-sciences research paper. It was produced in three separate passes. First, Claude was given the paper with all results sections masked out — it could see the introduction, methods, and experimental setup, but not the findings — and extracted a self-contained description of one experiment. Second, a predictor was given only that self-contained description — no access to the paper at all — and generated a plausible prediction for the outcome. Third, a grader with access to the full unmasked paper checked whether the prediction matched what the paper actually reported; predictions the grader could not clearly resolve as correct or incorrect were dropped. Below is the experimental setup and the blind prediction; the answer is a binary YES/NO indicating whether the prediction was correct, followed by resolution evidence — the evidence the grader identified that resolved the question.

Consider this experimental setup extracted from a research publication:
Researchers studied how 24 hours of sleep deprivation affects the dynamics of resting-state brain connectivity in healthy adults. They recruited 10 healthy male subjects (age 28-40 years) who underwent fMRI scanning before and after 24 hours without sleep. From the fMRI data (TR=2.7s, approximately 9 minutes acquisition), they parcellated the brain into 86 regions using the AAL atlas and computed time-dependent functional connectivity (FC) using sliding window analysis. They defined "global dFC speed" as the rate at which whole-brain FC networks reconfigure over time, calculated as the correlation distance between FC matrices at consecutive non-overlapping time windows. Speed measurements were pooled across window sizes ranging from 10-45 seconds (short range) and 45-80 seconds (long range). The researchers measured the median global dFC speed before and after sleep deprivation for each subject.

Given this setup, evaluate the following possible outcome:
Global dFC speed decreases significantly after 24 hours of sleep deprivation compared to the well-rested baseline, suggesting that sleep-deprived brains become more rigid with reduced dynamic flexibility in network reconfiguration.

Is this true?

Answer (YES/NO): YES